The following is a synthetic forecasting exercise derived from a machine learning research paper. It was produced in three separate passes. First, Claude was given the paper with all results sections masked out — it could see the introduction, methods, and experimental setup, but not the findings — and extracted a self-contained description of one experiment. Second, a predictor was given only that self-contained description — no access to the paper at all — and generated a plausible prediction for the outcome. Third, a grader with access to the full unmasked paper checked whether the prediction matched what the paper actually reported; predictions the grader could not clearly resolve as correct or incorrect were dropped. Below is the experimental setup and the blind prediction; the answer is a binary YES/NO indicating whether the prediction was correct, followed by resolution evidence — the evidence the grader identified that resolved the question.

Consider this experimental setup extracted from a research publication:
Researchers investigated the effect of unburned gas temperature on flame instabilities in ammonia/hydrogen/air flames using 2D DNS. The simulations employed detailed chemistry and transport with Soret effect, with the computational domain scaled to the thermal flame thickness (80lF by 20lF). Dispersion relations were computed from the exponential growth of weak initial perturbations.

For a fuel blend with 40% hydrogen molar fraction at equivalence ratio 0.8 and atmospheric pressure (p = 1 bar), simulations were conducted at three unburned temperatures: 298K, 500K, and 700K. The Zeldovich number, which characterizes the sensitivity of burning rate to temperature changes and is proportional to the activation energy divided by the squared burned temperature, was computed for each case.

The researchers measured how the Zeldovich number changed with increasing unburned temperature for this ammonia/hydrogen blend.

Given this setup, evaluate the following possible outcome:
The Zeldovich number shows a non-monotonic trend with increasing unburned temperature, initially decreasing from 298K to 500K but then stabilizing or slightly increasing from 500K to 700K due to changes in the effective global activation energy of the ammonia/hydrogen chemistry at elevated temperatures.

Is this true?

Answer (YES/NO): NO